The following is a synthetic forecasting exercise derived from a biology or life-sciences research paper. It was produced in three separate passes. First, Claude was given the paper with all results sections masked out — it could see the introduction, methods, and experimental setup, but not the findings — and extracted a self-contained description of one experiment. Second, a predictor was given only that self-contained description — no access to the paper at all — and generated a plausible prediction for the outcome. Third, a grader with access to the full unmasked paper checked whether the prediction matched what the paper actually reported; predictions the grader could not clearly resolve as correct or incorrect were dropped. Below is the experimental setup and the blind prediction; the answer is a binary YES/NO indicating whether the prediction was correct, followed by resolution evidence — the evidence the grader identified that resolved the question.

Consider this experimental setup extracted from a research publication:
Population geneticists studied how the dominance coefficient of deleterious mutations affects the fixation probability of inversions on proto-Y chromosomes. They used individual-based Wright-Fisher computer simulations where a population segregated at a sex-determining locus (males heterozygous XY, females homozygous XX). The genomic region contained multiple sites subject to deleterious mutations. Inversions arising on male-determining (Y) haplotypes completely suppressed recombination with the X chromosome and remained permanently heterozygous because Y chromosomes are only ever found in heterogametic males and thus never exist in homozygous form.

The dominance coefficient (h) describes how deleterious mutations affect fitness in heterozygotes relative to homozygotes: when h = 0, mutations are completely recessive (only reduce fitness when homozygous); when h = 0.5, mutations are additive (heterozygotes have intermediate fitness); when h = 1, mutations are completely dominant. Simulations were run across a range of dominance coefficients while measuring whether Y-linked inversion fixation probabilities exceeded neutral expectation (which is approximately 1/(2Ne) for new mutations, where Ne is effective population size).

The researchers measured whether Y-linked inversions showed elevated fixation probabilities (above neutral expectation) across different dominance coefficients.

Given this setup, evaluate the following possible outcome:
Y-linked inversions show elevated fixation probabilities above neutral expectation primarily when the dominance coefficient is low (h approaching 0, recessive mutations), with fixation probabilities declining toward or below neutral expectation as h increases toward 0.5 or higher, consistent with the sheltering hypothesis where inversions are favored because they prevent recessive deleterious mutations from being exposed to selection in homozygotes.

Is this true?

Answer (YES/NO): YES